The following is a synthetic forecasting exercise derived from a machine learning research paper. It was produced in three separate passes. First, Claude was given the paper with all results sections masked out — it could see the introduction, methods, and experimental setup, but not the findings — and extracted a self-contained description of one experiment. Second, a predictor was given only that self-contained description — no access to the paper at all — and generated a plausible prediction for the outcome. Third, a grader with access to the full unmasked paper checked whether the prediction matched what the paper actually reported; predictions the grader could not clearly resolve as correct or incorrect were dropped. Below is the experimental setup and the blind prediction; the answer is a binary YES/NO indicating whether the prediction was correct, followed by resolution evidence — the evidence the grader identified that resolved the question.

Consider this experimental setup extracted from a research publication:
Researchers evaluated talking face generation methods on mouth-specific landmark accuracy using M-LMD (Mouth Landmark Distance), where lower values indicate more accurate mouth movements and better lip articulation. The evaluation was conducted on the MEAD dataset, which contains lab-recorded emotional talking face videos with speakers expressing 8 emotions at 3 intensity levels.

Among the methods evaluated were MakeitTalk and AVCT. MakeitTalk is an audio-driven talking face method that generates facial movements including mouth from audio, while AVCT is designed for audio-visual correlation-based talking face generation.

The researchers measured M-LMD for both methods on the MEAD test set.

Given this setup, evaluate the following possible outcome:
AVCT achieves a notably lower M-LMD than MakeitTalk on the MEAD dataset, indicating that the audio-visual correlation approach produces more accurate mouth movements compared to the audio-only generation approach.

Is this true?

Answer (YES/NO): NO